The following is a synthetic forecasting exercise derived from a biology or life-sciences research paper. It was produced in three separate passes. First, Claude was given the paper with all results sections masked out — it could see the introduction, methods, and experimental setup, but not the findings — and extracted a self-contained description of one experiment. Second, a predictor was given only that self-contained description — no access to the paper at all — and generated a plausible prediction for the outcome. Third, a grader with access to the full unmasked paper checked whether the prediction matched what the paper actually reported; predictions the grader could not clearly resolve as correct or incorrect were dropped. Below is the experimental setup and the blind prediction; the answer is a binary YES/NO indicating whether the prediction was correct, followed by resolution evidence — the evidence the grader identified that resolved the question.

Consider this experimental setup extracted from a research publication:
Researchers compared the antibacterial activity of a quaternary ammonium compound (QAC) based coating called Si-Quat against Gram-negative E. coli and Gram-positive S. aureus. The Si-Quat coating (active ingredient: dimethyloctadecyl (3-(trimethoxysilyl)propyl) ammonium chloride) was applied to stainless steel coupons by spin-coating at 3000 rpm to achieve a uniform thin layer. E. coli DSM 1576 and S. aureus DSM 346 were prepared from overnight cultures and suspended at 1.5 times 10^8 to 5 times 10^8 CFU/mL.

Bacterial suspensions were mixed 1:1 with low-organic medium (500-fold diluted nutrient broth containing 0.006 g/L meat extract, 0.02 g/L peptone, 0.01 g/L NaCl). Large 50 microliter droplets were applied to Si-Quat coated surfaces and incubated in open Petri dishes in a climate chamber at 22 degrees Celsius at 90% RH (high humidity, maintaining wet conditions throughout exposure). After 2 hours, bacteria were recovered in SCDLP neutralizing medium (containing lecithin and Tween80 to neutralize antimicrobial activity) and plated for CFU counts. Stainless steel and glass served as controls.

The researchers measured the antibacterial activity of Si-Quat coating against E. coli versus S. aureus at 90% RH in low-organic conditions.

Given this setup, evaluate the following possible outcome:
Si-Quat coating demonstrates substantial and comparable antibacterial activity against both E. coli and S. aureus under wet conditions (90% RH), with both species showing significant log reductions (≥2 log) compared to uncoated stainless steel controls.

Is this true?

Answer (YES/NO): NO